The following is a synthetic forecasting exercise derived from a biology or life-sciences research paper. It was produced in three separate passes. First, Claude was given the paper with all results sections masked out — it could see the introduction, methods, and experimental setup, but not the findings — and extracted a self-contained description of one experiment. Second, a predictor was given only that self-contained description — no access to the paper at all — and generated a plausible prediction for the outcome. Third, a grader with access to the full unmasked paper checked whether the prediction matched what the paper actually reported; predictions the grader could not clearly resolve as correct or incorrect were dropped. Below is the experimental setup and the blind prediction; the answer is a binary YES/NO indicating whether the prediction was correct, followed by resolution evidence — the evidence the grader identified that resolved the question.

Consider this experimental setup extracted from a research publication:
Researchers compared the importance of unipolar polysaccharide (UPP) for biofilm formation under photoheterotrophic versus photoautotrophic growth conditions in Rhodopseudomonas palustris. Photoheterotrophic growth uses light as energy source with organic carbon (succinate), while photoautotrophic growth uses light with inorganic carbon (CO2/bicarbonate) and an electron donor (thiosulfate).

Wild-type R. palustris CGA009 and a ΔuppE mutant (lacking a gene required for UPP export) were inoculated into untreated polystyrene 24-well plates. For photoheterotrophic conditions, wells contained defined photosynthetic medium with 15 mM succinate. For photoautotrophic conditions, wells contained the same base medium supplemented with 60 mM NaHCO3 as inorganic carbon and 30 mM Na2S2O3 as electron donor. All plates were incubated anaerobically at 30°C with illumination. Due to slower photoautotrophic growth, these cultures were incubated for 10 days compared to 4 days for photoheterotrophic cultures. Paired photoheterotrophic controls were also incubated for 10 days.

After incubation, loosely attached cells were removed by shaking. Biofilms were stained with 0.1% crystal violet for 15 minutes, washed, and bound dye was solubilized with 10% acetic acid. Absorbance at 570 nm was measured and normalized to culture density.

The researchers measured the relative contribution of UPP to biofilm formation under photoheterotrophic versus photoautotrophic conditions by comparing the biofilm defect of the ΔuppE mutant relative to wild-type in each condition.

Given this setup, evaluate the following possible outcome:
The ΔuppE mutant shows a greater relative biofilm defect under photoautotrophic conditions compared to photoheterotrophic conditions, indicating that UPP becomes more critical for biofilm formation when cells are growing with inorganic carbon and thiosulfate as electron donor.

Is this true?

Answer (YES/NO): NO